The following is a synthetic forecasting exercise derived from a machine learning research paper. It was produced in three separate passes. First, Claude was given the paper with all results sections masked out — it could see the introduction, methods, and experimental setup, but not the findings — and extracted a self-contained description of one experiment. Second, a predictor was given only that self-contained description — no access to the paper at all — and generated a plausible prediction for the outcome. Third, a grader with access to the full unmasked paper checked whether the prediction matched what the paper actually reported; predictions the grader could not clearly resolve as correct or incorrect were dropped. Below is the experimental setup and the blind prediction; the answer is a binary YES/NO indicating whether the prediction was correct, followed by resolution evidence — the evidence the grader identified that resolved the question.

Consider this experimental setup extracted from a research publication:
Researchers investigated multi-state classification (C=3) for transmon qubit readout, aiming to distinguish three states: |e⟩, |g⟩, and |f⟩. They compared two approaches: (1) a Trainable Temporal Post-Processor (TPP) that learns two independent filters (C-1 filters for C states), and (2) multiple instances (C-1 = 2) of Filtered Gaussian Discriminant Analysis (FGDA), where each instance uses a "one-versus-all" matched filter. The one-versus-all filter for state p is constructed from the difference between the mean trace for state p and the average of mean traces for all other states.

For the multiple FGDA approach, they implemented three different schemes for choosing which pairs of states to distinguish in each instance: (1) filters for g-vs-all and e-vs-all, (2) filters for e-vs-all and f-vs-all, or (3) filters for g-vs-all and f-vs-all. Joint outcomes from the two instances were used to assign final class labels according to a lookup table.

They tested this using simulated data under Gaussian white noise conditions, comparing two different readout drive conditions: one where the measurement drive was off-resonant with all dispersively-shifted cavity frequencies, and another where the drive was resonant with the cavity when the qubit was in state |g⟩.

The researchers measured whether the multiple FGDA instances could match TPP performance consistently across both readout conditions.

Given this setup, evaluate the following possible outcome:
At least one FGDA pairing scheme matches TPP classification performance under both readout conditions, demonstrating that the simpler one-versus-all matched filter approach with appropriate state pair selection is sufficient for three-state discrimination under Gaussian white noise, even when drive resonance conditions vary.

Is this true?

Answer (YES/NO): NO